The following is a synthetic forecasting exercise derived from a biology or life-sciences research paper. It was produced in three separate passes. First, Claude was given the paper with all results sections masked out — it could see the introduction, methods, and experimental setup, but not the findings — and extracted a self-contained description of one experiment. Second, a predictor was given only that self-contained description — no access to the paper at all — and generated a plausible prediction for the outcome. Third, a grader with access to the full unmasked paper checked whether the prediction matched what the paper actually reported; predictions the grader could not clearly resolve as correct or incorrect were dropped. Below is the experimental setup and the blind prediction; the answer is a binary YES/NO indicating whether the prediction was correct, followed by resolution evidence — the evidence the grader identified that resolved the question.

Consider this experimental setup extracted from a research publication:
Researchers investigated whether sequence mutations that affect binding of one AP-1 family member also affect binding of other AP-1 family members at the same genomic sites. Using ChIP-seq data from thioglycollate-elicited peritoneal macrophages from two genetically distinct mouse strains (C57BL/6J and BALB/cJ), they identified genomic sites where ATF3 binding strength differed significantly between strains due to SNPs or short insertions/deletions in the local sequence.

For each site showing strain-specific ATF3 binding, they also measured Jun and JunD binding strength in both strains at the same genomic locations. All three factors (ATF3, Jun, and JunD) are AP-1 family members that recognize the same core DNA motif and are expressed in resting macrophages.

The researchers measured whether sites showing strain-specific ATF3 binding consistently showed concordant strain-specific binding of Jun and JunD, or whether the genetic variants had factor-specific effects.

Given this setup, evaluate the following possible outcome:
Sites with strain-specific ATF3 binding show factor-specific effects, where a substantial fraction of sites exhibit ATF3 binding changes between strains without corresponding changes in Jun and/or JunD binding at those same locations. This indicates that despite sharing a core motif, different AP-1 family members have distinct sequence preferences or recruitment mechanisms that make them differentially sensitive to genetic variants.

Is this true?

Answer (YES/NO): YES